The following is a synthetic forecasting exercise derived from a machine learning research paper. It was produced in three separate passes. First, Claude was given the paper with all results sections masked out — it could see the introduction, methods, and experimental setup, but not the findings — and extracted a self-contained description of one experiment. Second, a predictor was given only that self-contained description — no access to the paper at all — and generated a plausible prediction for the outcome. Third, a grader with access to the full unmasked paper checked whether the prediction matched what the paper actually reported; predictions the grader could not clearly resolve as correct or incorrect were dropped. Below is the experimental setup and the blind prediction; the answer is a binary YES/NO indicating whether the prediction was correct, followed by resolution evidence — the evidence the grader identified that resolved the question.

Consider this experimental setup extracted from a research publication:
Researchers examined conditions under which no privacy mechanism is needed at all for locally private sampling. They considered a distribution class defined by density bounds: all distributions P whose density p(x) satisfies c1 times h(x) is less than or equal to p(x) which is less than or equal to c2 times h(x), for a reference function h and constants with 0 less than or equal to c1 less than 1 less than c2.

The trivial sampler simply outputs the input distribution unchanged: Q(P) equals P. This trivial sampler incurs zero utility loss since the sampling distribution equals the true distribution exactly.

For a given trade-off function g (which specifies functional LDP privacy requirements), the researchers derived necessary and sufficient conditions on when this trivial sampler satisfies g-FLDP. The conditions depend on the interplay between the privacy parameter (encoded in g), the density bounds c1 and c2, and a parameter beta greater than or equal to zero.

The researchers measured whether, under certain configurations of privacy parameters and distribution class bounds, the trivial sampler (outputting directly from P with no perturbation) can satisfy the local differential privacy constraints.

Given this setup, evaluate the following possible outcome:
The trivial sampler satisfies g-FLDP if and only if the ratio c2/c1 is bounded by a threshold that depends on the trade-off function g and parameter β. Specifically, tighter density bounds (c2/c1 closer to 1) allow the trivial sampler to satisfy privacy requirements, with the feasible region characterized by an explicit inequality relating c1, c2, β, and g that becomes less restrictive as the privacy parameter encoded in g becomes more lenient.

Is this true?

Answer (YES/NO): NO